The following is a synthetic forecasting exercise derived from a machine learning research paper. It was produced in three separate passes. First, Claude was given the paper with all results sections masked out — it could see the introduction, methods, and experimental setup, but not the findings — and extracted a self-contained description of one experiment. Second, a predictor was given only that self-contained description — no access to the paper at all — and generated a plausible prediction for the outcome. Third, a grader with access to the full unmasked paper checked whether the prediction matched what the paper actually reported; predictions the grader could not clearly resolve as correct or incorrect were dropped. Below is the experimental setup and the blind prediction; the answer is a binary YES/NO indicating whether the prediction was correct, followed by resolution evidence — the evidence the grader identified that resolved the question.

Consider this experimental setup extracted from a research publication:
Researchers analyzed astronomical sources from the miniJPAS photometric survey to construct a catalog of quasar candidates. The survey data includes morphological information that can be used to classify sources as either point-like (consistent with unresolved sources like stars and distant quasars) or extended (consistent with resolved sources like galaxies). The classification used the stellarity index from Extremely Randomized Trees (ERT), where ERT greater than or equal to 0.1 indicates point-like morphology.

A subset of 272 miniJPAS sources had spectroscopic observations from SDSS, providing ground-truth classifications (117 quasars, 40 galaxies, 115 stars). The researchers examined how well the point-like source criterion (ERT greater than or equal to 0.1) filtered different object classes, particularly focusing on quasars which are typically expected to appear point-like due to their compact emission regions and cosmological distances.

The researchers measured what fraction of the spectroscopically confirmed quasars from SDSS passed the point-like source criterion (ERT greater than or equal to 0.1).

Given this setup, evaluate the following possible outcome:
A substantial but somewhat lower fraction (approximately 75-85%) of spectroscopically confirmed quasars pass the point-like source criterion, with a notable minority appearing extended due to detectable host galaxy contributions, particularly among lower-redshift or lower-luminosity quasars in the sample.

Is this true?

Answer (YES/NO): NO